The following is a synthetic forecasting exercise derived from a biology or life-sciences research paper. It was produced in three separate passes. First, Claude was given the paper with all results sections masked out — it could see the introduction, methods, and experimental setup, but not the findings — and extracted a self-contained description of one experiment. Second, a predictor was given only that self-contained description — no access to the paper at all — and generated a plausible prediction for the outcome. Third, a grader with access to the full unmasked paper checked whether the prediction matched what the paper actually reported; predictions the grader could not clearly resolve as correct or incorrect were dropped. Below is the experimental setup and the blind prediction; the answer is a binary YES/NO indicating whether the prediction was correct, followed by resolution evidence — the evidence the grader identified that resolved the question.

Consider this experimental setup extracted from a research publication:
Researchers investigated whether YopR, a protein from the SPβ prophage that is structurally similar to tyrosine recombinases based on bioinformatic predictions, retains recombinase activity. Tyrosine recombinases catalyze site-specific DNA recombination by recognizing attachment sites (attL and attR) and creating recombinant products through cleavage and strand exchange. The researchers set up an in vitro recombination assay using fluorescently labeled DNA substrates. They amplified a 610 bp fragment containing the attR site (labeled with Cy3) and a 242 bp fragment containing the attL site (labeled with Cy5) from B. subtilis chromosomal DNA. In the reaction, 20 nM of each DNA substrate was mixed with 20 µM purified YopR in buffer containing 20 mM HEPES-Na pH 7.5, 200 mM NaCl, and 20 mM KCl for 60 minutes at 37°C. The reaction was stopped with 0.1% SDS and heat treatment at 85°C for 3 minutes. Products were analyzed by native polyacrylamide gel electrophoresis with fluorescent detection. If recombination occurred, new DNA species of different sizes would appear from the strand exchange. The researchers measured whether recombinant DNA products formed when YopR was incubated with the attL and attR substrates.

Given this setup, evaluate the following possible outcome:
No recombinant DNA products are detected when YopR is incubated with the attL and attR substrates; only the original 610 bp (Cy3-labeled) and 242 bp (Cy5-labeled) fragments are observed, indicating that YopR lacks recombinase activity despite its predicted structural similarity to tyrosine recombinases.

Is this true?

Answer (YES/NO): YES